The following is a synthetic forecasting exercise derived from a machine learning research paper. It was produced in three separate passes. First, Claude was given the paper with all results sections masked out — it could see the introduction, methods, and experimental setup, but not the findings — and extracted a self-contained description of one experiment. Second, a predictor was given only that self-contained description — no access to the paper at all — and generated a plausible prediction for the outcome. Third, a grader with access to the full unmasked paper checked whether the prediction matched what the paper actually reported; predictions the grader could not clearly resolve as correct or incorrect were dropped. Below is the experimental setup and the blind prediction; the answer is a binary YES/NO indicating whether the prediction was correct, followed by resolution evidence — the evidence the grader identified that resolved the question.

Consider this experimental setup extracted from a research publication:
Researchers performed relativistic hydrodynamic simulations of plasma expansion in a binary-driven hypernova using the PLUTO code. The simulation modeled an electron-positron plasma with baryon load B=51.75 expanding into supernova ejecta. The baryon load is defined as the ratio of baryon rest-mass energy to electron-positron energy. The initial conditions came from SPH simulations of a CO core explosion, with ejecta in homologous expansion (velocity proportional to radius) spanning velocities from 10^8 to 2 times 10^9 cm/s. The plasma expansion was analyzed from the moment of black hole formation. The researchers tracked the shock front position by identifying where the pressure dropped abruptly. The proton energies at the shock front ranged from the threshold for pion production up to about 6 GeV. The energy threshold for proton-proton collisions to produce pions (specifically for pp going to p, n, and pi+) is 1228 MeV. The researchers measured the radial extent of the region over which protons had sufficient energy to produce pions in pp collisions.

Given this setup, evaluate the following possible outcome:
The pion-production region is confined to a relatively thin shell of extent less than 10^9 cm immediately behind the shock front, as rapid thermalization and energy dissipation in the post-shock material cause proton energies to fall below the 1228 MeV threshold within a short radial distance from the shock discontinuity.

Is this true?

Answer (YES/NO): NO